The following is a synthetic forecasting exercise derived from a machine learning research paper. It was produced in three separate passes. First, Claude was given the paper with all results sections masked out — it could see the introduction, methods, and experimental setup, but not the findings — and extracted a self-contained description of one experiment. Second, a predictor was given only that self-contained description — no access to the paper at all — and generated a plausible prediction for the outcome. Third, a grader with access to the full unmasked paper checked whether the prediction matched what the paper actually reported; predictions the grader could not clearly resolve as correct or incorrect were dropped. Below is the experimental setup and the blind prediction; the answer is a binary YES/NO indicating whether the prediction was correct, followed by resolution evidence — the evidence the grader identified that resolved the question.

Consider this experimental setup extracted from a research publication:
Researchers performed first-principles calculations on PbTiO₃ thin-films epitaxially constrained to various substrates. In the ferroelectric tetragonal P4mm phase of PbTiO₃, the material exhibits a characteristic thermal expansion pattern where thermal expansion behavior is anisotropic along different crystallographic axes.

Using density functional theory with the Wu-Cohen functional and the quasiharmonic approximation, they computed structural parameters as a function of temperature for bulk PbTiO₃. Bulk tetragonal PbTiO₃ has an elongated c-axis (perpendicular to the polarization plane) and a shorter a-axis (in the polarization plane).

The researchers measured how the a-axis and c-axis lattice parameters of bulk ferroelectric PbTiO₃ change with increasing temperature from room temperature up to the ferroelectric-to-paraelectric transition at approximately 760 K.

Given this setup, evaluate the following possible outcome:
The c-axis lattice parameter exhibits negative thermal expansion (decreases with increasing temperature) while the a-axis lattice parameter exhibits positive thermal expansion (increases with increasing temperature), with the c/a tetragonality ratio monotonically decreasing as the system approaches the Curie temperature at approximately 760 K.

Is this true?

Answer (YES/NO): YES